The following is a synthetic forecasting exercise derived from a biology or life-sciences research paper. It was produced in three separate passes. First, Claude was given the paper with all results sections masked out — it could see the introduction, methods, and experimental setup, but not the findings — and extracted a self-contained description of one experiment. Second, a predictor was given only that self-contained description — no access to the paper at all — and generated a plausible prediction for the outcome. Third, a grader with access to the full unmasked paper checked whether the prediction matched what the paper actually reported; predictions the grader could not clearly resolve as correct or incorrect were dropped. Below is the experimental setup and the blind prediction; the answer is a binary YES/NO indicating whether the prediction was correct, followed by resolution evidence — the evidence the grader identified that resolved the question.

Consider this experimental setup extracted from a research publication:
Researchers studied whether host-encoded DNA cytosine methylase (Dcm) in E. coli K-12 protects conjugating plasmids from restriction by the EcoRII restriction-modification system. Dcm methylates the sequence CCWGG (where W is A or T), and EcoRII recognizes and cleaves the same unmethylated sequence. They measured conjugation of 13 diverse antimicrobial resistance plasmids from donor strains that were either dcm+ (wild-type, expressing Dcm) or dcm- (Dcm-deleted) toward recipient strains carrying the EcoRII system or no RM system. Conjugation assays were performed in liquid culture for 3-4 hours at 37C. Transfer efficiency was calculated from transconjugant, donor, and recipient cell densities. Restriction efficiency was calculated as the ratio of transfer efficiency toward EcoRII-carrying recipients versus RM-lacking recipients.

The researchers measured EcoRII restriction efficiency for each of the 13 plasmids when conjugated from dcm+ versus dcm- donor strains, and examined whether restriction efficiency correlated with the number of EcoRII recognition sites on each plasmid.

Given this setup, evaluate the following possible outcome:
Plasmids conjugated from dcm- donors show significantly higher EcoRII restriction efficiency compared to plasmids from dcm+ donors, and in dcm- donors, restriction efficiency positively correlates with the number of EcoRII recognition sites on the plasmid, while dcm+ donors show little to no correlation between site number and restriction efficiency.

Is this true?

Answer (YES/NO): YES